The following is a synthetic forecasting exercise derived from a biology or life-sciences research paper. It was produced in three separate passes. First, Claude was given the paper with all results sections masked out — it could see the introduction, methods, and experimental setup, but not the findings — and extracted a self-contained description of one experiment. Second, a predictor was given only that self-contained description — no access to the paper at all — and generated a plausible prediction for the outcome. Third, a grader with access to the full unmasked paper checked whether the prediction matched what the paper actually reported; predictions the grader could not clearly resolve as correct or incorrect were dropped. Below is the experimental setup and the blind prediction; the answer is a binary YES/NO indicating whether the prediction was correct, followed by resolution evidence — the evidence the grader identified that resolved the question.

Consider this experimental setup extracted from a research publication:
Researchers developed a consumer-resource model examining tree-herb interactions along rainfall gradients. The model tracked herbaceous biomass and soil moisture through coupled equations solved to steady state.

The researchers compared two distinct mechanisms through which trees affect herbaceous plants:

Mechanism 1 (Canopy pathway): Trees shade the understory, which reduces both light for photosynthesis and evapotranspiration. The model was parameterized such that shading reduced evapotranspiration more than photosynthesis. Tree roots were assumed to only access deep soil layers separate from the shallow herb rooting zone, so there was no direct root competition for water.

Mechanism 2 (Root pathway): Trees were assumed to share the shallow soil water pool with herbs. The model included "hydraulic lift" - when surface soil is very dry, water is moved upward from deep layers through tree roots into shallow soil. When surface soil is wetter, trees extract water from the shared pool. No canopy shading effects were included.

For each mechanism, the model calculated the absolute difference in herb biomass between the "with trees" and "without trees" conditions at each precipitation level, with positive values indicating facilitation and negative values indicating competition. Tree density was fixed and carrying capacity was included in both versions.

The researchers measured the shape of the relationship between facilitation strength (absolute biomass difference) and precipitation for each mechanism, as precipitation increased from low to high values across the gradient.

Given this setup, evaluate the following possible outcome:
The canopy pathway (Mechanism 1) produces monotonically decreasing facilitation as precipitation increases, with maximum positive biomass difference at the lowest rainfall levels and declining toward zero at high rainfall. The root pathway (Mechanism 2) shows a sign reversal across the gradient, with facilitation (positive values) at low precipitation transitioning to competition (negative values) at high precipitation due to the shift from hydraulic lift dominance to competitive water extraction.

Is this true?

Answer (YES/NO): NO